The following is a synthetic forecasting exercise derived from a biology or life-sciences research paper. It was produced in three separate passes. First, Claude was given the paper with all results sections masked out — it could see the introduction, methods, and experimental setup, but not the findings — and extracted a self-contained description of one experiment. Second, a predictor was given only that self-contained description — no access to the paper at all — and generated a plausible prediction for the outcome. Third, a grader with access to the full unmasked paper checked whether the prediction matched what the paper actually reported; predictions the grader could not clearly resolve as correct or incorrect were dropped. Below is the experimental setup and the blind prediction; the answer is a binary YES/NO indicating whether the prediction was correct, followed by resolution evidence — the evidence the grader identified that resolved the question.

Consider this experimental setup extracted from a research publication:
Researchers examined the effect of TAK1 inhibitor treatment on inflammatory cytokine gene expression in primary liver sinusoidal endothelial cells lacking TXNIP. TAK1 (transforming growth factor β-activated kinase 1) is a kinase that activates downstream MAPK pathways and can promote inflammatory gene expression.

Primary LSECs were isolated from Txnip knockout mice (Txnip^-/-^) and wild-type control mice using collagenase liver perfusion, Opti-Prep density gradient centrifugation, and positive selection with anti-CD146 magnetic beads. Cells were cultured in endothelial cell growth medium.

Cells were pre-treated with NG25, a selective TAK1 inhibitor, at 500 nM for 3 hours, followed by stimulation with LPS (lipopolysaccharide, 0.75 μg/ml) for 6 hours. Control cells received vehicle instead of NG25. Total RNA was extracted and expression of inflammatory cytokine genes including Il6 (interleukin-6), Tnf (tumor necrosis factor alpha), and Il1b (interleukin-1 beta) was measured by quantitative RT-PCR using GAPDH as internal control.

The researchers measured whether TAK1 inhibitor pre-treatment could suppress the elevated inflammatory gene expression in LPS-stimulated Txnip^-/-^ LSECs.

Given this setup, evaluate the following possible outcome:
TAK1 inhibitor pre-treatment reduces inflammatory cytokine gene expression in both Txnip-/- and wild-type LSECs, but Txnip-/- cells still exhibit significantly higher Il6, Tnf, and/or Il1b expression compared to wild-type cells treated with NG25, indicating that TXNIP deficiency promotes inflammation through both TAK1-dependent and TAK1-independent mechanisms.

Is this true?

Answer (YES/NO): NO